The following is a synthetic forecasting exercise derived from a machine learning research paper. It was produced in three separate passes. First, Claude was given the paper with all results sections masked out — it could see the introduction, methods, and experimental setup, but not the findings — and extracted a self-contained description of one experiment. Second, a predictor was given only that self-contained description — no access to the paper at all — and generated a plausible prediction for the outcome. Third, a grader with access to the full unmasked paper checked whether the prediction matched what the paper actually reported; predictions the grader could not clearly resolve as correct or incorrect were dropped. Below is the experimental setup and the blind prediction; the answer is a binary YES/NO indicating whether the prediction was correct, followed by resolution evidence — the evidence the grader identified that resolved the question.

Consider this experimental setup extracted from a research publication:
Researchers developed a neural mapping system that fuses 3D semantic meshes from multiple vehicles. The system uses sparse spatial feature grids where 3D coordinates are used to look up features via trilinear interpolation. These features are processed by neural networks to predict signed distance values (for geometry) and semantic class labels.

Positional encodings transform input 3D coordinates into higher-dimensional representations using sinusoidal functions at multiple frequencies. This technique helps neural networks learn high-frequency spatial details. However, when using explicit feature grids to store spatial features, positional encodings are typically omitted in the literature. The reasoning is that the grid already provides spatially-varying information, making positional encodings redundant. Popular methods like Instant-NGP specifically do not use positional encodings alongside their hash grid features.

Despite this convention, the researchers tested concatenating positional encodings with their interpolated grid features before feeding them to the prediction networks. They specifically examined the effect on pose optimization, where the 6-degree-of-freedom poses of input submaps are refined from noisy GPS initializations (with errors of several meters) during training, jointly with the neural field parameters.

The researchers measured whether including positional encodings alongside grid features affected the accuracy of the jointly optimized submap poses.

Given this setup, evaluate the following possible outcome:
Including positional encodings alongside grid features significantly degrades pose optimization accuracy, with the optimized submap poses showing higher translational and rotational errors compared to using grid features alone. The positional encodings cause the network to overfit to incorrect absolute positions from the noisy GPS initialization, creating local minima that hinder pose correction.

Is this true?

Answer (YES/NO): NO